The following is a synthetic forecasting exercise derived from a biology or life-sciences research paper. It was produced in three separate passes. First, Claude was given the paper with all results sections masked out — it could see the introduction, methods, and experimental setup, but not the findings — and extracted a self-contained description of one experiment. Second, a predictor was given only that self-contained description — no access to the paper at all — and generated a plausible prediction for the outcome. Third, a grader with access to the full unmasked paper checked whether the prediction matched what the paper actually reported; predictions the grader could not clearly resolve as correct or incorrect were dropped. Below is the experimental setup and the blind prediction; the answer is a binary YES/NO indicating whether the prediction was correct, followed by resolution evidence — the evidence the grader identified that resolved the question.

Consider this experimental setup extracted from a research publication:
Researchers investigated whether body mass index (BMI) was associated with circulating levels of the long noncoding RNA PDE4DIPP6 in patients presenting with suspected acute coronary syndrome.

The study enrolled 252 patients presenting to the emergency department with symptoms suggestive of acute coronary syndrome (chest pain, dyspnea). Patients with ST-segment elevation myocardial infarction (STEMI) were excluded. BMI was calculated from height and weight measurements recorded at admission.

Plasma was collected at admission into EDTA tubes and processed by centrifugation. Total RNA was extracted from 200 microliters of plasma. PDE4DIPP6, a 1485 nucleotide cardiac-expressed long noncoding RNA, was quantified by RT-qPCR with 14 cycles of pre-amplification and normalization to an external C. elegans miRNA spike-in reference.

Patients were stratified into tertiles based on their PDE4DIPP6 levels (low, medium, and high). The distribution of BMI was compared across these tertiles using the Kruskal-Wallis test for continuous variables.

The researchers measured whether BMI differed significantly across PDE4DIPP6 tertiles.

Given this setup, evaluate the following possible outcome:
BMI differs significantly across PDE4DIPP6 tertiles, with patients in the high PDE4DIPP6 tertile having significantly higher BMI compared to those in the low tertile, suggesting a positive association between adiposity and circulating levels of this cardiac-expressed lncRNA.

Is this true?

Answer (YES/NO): NO